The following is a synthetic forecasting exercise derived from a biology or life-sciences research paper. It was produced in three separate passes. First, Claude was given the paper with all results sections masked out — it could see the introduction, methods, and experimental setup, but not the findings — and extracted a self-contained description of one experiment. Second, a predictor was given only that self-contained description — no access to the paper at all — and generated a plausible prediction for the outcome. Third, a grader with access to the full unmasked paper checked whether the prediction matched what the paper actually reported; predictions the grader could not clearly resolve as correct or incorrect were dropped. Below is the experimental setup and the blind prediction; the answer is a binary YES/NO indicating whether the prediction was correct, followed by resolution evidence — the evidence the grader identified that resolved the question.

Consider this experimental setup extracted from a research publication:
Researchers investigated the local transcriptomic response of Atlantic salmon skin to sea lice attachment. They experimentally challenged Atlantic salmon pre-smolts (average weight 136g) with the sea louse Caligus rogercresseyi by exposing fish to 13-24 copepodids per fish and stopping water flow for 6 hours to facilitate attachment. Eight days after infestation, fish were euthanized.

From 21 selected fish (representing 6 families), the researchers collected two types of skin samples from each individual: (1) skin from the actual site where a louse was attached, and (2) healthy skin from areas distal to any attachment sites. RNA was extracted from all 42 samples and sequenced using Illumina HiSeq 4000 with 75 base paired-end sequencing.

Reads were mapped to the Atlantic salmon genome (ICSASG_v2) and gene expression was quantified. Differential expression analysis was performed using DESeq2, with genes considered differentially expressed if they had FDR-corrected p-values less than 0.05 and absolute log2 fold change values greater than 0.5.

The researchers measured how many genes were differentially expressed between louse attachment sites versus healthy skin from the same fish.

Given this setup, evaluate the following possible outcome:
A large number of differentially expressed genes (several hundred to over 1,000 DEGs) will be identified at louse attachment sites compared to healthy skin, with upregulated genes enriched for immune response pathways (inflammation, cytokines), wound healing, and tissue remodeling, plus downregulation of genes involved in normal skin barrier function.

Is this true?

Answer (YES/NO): NO